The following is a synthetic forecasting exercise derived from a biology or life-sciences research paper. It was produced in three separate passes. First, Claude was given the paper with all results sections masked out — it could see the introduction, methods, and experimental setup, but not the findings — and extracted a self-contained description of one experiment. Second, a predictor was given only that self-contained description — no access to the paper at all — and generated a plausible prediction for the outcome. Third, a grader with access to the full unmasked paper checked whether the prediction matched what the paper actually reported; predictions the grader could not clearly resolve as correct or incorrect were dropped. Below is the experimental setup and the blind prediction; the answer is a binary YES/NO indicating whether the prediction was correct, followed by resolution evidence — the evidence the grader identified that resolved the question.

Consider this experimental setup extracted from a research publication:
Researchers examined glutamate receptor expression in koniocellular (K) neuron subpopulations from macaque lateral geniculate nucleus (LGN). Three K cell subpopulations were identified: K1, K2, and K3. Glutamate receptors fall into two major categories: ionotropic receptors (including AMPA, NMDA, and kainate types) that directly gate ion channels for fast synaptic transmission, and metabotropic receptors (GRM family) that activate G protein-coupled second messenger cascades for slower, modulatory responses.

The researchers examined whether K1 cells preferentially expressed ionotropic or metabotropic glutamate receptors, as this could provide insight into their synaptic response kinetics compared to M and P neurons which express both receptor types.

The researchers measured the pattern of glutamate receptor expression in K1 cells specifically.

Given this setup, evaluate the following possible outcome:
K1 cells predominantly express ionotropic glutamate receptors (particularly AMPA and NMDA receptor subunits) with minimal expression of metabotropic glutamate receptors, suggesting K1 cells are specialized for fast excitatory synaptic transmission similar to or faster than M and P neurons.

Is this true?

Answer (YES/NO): NO